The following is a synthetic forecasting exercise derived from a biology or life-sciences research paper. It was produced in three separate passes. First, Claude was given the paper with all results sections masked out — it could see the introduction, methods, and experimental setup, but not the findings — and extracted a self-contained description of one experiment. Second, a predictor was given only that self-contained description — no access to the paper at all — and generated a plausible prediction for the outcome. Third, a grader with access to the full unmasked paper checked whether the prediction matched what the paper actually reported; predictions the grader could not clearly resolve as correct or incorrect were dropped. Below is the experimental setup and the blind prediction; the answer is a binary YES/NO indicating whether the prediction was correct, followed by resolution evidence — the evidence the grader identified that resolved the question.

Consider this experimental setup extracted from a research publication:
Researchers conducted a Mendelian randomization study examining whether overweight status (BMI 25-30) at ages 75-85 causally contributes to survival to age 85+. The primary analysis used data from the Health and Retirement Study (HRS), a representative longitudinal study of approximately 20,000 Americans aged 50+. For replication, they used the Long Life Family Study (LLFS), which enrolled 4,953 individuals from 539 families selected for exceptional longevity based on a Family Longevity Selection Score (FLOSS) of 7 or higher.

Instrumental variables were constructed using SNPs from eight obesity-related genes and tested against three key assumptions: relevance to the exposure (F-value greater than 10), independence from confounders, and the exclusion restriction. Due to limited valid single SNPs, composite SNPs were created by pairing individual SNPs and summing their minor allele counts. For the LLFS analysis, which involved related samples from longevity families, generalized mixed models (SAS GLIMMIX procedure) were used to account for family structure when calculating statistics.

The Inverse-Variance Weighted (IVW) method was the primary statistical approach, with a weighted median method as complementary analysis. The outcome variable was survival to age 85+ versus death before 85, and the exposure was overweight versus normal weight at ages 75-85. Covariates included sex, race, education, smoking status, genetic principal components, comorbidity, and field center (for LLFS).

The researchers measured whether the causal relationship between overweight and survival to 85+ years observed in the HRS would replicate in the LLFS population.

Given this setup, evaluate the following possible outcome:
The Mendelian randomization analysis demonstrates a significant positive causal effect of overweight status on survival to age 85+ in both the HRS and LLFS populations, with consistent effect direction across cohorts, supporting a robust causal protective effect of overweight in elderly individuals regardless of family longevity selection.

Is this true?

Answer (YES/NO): NO